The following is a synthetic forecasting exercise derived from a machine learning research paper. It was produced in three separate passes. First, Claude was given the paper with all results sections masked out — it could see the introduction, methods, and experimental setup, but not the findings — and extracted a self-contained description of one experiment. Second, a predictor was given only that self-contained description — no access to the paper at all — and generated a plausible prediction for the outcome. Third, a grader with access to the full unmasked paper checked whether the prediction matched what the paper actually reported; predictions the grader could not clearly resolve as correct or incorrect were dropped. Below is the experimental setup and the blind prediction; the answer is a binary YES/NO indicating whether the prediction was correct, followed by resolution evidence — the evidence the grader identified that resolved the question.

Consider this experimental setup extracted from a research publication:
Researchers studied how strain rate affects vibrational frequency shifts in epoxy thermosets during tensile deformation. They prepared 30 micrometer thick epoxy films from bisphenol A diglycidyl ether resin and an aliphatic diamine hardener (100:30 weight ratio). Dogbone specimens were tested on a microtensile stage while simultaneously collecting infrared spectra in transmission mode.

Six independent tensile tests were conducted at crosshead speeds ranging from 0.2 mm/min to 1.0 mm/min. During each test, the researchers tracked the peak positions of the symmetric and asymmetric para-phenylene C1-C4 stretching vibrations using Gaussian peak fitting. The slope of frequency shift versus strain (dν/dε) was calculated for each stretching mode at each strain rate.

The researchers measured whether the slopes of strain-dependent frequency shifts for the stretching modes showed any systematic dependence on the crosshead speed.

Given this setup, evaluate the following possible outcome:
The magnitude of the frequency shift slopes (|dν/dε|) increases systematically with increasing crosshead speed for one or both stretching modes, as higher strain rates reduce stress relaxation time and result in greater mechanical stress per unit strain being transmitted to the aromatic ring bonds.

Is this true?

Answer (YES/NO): NO